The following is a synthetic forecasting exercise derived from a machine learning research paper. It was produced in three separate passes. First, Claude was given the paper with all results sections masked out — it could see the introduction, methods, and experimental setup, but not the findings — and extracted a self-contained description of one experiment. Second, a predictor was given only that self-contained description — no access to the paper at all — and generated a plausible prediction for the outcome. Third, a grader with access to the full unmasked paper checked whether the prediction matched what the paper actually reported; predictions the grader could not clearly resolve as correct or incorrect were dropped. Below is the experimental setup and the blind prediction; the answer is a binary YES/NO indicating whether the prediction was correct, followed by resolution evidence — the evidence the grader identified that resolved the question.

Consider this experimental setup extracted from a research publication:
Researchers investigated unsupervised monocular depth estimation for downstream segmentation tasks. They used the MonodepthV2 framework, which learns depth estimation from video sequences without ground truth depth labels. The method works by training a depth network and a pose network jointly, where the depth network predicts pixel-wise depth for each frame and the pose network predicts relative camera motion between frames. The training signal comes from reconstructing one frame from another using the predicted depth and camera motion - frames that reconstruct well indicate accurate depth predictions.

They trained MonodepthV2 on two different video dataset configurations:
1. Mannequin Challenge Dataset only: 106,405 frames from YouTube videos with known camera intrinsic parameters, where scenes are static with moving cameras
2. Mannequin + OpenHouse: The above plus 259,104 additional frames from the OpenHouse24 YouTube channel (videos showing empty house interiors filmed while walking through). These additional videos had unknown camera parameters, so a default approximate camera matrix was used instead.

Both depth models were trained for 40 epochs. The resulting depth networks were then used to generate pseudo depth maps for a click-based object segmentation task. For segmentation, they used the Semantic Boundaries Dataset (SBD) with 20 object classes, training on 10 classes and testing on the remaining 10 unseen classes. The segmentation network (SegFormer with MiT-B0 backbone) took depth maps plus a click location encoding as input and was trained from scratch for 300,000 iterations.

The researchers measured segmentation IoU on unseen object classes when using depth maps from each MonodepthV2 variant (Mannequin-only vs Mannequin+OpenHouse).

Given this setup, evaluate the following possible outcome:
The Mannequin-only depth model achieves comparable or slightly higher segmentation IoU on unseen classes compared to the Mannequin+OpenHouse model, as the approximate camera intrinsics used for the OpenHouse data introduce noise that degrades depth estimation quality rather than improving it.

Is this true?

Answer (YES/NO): YES